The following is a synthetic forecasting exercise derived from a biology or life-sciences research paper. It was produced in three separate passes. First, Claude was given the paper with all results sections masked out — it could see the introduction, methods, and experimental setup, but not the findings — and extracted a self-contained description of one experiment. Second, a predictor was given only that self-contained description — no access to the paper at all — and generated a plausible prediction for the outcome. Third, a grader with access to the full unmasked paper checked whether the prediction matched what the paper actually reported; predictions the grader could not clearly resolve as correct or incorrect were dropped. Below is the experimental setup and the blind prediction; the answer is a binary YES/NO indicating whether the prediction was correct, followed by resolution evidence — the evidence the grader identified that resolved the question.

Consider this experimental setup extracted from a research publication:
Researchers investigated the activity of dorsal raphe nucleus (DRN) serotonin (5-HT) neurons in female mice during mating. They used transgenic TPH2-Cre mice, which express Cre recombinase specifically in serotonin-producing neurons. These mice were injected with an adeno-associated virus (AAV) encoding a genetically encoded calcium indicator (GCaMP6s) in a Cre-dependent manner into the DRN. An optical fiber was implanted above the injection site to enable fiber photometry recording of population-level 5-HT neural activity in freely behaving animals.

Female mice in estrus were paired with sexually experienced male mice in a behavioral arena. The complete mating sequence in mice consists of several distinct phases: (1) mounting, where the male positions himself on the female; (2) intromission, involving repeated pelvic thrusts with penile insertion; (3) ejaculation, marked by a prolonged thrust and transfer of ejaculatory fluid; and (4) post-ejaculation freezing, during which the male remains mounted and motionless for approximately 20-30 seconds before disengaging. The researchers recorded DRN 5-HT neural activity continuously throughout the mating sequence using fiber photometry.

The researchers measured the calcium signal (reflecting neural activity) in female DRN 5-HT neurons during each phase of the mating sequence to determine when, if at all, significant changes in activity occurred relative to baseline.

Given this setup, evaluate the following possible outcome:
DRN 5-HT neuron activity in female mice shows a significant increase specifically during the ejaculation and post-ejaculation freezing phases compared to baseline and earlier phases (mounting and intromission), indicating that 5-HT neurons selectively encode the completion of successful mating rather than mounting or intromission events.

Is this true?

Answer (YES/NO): YES